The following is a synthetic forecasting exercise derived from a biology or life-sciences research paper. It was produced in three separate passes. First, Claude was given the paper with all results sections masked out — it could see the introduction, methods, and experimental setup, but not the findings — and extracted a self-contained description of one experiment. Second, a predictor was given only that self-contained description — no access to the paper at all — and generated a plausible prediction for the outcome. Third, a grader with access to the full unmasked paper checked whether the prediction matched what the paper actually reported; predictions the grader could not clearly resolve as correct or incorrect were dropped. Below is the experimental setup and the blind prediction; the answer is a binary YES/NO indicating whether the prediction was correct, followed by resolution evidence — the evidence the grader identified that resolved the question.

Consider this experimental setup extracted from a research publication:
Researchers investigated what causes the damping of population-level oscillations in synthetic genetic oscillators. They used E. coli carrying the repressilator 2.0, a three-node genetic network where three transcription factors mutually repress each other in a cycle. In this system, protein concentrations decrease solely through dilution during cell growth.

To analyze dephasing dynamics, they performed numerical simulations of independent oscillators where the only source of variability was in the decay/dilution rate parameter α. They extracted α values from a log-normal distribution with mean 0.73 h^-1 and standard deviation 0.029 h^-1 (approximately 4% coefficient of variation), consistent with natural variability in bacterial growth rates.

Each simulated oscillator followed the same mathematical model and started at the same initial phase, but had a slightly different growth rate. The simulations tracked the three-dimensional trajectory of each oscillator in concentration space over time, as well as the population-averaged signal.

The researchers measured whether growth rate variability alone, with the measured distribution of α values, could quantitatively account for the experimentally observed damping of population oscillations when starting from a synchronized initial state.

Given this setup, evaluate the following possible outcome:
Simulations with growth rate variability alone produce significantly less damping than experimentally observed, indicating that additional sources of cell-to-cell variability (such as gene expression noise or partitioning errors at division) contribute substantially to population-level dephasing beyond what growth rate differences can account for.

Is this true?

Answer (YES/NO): NO